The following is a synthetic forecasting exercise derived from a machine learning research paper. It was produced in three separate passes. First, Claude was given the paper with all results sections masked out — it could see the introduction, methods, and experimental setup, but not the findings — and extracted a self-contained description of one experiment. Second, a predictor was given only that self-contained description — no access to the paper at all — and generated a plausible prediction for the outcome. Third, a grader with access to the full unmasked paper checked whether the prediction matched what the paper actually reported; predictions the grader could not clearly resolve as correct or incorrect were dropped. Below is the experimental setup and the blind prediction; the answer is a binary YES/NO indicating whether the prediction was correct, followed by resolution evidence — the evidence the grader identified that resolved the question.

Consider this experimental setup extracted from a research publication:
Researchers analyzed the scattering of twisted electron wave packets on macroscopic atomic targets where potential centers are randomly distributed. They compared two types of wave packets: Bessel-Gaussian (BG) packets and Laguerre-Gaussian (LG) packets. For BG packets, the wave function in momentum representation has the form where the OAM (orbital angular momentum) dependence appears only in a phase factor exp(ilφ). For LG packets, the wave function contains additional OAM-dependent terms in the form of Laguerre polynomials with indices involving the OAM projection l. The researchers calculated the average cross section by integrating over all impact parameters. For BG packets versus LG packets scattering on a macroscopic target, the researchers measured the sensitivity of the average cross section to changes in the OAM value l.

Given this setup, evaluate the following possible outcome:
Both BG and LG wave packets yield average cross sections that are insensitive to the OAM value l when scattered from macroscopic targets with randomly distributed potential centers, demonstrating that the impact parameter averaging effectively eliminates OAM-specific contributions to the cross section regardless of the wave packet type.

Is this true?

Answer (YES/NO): NO